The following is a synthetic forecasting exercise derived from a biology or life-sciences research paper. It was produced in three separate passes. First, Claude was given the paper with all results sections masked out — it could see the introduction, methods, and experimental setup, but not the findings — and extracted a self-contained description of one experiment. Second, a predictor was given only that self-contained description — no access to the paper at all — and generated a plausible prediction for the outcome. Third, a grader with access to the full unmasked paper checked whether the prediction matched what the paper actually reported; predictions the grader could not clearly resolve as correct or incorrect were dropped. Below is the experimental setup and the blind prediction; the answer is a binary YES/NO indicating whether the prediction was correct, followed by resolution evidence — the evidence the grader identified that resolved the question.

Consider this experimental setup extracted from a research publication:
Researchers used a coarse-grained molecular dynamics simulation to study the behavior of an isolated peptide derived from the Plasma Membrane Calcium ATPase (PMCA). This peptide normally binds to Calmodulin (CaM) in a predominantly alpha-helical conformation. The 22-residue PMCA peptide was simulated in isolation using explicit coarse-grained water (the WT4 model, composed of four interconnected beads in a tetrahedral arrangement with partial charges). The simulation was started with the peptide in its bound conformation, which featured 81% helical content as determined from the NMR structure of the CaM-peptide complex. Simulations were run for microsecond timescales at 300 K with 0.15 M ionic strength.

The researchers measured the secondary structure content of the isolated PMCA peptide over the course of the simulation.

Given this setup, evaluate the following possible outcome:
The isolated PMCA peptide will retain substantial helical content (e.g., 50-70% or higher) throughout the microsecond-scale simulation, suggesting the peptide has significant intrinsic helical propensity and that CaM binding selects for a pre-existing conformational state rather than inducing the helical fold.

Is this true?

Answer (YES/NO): NO